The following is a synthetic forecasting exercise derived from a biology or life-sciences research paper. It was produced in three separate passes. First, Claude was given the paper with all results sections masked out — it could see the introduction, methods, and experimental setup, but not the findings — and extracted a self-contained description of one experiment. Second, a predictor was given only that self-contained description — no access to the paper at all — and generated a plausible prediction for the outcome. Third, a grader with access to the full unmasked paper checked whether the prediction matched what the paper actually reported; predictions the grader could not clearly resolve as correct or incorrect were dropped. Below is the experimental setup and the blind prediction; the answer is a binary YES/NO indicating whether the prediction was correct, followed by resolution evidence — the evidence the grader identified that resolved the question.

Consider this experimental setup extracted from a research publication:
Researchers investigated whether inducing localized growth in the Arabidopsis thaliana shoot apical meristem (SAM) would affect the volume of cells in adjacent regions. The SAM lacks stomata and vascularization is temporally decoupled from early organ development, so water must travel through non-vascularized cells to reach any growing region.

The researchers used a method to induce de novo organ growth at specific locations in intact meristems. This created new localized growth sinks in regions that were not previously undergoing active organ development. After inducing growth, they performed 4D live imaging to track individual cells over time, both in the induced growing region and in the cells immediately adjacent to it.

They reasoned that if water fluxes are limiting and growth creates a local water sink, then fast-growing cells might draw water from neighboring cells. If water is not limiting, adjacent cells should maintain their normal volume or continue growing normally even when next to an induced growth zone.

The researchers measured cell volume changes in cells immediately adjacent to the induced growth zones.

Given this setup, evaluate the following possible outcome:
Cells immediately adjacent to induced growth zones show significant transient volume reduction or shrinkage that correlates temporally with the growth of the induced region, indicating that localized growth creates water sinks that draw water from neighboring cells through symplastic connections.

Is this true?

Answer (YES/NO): YES